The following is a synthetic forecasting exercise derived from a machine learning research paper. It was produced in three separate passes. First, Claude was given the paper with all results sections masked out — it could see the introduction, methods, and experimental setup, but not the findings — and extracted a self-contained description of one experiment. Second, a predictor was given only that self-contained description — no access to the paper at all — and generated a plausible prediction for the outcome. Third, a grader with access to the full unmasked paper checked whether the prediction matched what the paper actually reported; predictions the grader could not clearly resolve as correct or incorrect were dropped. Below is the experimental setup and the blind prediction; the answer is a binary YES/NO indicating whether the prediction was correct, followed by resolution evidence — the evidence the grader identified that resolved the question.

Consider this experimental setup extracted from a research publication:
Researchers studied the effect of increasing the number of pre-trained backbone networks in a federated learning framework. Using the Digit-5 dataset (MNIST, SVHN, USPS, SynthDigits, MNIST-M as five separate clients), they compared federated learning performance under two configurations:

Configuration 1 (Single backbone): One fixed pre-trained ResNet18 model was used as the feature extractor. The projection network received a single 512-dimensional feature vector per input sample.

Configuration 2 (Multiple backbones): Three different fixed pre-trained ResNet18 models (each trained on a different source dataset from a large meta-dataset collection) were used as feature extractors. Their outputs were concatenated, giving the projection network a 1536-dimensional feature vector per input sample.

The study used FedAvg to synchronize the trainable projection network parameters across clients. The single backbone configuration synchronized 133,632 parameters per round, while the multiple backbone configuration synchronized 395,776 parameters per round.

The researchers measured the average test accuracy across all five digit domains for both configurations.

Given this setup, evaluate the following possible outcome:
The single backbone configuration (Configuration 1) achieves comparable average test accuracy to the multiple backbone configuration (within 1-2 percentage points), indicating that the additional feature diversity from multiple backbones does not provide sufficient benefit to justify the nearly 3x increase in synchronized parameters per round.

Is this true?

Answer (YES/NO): NO